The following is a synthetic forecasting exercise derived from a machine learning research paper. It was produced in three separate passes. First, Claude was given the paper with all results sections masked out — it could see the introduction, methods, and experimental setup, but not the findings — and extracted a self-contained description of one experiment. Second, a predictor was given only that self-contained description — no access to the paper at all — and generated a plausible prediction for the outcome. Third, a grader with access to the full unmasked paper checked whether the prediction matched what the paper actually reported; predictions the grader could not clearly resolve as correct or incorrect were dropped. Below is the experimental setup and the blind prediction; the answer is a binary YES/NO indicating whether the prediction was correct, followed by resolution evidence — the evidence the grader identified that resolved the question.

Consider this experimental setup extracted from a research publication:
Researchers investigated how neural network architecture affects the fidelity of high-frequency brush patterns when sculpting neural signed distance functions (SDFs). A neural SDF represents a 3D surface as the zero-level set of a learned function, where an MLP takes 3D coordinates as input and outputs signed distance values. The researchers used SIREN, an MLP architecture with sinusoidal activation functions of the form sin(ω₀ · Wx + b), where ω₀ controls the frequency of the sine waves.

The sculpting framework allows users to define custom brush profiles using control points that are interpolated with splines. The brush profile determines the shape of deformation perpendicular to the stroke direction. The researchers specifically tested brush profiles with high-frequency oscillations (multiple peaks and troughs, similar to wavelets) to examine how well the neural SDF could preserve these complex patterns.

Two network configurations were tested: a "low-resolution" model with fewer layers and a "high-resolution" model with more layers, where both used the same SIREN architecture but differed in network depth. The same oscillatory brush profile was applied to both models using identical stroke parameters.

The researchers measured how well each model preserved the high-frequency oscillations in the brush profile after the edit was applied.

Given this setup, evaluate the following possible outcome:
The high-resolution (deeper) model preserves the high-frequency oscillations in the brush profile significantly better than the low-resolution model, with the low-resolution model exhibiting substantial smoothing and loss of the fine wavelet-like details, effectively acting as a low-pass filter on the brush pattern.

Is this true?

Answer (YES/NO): YES